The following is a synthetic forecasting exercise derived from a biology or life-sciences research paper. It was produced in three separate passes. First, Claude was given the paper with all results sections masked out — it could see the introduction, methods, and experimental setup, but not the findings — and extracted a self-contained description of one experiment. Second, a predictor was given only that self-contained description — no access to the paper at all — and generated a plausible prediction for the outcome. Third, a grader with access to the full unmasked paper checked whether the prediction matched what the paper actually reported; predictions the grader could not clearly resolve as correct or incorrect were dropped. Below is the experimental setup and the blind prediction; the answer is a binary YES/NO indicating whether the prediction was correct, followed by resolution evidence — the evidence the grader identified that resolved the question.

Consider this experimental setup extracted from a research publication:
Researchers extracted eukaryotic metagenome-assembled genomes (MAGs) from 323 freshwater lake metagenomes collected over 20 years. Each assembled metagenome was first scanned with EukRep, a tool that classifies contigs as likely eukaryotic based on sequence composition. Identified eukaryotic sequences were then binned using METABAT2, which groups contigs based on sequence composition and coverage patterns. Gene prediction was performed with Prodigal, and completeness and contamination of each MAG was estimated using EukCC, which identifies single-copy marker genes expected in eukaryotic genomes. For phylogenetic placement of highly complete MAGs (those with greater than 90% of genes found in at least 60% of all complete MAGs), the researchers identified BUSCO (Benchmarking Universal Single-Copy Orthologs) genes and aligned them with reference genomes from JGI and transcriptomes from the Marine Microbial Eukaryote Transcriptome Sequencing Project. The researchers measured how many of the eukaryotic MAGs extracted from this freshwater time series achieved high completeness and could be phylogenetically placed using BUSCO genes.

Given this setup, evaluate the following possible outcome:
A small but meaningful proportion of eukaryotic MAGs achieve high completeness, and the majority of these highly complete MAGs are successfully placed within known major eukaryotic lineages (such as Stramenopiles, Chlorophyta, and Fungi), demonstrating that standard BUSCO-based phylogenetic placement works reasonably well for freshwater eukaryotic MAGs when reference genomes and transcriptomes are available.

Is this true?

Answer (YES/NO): NO